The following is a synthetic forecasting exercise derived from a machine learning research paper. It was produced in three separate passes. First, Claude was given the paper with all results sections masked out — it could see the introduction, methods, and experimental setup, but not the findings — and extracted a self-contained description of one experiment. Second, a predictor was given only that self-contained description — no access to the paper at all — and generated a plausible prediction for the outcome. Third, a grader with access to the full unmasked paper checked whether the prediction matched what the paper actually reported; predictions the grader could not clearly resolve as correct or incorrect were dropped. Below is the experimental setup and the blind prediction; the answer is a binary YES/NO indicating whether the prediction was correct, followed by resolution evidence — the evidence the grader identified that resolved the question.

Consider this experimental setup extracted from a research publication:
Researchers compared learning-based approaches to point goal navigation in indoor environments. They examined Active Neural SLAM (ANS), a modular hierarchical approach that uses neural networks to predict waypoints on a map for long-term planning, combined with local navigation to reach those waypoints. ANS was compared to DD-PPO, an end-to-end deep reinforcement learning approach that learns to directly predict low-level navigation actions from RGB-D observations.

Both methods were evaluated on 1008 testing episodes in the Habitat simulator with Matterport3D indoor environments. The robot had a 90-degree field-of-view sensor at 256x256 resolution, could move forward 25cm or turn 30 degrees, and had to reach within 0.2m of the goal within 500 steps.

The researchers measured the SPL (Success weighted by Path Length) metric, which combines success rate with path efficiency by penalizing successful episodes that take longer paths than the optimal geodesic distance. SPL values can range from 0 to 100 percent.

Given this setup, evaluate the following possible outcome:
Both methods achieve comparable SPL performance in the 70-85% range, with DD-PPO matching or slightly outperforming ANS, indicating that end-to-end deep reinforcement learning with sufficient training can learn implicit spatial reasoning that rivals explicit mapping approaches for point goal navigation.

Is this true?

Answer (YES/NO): NO